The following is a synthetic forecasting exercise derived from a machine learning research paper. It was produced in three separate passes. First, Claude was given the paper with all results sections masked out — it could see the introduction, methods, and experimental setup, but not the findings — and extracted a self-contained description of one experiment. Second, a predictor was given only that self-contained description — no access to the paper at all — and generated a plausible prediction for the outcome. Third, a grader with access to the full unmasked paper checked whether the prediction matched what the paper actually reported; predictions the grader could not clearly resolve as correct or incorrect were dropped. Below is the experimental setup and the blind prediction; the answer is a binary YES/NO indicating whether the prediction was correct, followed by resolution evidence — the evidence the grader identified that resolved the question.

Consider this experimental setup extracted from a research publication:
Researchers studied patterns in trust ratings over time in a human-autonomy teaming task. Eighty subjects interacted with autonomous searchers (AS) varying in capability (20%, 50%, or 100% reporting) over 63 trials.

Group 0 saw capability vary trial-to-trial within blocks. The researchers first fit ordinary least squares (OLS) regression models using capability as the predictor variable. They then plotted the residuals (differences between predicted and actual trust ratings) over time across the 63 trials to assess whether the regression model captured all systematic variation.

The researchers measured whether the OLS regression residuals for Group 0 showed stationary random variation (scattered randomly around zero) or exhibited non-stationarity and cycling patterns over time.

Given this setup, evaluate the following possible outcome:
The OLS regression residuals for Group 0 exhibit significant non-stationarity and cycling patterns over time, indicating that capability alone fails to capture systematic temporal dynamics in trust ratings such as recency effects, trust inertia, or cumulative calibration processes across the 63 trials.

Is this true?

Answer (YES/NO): YES